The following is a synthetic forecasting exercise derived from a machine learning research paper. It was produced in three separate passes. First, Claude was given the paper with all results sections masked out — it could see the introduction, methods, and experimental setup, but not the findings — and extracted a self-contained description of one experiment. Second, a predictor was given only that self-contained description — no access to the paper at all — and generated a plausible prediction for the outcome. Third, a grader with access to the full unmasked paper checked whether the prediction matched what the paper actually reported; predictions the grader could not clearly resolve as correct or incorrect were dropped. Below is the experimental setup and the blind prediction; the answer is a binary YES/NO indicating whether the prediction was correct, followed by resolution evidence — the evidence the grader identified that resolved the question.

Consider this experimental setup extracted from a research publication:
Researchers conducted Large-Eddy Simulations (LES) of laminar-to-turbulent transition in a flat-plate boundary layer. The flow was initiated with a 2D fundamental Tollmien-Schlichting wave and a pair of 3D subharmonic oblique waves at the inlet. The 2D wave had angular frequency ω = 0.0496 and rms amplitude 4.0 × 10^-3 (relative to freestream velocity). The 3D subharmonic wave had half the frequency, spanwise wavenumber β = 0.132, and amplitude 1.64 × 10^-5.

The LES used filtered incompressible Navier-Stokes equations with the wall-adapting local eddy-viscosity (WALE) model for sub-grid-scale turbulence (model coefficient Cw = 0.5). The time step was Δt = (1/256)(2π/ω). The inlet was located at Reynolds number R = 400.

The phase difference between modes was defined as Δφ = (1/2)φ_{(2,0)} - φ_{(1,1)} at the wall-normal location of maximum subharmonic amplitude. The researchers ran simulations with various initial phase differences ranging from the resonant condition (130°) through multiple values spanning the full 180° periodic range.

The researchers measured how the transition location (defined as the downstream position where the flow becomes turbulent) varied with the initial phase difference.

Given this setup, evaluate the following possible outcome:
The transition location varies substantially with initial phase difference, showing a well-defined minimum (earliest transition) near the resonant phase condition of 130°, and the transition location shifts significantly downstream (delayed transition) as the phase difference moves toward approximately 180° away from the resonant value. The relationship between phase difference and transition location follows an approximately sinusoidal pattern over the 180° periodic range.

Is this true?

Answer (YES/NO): NO